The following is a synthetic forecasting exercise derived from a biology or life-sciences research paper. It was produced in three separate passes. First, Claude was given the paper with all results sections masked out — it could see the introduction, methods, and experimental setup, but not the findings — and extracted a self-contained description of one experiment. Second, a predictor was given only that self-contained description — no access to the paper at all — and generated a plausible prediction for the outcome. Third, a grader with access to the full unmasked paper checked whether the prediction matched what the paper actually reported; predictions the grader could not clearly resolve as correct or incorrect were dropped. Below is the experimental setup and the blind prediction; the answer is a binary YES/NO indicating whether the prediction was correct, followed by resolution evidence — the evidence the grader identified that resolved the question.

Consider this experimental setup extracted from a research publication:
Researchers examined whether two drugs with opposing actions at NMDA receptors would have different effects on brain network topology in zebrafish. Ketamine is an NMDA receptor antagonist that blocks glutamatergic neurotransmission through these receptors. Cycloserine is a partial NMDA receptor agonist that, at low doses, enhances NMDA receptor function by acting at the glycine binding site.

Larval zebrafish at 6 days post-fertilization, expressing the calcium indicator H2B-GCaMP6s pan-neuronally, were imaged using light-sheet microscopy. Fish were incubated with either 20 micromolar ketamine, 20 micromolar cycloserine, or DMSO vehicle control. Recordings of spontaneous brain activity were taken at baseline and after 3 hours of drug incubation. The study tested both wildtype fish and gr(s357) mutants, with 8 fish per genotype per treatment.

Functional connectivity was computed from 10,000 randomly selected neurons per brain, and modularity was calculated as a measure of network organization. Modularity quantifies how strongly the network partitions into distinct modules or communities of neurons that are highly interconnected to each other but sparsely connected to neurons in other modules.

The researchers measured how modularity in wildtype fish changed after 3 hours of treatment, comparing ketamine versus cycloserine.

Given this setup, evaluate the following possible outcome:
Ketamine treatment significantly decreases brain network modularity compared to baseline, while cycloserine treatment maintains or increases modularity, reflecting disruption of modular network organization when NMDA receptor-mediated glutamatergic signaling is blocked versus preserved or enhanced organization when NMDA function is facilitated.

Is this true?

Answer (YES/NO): NO